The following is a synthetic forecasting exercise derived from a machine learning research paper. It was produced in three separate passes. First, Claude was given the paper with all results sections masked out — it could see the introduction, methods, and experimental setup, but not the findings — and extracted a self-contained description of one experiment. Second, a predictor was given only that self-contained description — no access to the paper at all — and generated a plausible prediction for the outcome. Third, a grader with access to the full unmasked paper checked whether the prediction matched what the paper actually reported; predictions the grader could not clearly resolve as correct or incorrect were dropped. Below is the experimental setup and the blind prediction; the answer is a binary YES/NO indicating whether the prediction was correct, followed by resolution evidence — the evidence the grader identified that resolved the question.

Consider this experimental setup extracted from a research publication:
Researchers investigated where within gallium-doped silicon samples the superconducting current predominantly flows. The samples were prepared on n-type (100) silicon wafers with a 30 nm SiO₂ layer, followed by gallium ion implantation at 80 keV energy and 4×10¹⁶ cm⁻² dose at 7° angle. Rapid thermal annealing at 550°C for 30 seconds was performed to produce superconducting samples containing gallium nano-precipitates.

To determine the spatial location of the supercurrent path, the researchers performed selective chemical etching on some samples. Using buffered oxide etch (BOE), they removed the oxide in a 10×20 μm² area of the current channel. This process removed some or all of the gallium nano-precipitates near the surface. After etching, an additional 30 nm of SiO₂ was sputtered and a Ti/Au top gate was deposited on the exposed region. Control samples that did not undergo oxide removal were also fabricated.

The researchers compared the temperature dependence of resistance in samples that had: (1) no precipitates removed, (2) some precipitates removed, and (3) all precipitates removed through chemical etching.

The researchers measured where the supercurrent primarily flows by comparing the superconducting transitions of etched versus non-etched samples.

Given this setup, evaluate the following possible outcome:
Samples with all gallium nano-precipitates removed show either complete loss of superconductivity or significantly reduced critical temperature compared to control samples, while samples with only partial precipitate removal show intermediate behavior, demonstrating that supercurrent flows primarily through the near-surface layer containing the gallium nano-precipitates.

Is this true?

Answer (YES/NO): YES